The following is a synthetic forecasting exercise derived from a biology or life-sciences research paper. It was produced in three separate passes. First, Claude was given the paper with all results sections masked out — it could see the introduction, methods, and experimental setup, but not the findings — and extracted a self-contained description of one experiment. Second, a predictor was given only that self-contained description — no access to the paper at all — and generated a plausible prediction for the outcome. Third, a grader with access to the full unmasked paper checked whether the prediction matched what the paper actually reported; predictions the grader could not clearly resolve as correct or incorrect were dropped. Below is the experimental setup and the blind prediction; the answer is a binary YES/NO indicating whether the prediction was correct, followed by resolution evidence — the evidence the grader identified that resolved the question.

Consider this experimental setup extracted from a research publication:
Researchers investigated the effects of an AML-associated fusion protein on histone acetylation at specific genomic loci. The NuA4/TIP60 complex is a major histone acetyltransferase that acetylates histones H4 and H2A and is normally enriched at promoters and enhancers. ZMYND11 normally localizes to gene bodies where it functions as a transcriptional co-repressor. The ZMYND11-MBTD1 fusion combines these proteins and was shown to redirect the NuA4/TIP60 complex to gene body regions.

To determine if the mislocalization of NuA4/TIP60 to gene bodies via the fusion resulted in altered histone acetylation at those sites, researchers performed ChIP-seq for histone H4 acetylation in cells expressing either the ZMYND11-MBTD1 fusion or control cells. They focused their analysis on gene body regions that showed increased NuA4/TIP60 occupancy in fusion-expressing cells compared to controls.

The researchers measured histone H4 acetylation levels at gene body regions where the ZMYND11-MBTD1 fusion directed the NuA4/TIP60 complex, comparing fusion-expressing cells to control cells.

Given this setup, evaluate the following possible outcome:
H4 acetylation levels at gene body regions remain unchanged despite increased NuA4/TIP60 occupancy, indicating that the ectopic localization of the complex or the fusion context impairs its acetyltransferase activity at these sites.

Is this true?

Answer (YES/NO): NO